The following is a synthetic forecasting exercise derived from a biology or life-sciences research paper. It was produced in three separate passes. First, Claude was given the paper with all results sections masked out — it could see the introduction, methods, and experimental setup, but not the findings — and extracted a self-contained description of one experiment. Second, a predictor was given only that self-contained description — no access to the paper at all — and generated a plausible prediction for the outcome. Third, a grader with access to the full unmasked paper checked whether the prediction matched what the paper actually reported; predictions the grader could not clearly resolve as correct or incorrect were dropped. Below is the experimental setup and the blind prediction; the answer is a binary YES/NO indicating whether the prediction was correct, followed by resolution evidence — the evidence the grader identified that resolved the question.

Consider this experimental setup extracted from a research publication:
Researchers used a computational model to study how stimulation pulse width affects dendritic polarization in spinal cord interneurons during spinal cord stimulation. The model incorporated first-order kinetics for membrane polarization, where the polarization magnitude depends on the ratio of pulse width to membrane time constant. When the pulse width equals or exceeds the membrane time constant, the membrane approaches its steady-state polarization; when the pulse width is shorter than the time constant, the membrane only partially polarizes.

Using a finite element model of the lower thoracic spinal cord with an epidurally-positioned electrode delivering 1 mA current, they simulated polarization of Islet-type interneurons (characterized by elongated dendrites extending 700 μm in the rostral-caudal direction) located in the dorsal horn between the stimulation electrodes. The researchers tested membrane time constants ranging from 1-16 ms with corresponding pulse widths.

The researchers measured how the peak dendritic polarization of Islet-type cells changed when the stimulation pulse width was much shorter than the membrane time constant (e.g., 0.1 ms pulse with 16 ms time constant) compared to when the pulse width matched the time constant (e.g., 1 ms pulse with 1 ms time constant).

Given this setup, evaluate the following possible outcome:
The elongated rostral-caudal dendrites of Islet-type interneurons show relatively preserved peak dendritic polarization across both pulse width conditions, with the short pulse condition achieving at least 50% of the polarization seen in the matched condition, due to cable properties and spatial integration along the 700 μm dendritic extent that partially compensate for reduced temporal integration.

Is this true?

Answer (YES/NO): NO